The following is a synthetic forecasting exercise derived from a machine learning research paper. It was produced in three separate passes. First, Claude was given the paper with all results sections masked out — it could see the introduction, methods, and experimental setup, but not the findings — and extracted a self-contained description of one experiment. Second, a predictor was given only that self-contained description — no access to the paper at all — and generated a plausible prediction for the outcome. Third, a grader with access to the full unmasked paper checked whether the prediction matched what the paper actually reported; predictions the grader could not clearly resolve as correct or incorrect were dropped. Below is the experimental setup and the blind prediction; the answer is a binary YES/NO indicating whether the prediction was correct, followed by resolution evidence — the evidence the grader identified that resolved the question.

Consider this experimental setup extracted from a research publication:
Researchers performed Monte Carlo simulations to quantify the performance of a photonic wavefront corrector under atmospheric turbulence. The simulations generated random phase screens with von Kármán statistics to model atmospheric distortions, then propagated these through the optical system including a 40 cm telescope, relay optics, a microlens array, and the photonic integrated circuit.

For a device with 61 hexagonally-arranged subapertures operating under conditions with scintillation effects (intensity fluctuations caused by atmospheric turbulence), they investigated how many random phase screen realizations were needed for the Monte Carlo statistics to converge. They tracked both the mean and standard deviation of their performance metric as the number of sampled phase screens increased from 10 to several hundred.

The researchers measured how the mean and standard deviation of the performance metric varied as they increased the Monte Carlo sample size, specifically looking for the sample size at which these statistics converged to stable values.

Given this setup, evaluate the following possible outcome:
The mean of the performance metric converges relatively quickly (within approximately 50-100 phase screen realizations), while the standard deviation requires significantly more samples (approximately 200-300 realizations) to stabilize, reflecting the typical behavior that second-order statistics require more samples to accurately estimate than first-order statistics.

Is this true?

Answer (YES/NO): NO